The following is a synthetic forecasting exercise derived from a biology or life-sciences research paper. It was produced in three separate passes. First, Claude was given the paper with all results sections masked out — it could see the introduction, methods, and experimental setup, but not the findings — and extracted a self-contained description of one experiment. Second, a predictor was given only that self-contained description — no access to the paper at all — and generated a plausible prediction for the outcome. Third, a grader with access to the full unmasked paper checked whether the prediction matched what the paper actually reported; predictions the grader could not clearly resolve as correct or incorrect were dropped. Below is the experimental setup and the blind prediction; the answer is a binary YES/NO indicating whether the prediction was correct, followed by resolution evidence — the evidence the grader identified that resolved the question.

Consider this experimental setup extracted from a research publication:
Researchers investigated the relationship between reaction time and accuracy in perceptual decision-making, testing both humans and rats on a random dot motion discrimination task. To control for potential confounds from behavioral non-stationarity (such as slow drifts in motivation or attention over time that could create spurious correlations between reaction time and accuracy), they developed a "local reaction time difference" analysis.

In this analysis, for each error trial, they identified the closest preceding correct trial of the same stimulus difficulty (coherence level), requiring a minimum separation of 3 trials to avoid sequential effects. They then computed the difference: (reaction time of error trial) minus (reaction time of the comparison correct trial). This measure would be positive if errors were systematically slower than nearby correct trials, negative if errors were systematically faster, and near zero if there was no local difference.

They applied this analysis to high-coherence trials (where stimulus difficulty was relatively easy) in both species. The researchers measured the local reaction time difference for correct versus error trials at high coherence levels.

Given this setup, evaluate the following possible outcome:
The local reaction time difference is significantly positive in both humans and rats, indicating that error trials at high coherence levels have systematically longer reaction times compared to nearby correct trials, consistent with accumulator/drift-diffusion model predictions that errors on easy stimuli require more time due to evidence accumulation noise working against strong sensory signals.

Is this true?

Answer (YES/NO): NO